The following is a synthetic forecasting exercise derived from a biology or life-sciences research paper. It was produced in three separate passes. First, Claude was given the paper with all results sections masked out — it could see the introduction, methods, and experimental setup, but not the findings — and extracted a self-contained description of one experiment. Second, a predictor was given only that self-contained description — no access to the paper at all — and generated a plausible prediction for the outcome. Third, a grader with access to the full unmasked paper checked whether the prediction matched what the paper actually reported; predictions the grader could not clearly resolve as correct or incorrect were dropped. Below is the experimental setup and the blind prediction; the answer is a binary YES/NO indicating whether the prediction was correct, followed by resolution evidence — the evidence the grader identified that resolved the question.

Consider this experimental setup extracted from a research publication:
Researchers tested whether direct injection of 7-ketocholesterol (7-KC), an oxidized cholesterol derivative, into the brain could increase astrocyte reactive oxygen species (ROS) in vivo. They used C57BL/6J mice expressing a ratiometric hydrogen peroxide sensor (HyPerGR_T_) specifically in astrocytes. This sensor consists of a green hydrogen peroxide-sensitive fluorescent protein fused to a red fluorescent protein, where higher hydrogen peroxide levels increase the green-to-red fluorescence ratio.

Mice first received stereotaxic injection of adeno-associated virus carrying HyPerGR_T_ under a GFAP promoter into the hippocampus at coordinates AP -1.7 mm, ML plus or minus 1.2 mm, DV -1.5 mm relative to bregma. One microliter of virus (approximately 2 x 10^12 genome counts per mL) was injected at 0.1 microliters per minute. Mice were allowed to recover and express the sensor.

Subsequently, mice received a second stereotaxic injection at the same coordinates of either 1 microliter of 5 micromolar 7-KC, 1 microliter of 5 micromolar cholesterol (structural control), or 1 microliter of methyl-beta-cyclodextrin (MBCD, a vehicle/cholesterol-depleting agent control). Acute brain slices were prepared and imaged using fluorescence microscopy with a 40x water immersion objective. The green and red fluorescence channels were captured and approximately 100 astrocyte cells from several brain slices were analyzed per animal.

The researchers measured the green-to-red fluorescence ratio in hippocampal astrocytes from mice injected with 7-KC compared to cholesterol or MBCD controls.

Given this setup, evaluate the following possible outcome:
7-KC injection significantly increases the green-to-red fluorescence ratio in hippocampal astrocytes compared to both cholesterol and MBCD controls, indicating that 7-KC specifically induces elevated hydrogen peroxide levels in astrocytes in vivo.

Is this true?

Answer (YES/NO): YES